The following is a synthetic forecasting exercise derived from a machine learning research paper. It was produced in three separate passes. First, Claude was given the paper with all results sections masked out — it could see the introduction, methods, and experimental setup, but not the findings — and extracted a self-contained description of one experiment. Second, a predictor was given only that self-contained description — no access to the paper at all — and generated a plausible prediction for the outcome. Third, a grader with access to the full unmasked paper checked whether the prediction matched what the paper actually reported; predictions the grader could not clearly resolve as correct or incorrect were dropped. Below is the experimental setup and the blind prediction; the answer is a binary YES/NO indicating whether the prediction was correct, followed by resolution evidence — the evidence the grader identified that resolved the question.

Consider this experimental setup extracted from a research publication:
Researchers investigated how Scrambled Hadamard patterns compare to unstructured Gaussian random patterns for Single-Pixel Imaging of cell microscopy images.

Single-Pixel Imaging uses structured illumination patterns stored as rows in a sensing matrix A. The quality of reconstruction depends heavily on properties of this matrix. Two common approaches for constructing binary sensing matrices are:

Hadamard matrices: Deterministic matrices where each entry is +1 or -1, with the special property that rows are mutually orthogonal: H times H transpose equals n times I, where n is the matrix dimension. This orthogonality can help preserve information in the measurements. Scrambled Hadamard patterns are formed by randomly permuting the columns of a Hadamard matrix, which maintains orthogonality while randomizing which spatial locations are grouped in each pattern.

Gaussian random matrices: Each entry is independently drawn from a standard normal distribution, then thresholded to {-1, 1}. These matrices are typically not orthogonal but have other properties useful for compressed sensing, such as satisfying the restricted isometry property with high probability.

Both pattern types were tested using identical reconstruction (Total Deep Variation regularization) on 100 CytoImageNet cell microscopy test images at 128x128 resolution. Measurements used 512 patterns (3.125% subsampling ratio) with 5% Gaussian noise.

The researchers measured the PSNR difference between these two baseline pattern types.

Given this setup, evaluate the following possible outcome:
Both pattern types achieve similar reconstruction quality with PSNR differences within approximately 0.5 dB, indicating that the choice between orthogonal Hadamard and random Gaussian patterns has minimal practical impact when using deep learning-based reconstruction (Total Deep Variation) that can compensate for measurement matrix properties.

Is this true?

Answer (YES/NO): YES